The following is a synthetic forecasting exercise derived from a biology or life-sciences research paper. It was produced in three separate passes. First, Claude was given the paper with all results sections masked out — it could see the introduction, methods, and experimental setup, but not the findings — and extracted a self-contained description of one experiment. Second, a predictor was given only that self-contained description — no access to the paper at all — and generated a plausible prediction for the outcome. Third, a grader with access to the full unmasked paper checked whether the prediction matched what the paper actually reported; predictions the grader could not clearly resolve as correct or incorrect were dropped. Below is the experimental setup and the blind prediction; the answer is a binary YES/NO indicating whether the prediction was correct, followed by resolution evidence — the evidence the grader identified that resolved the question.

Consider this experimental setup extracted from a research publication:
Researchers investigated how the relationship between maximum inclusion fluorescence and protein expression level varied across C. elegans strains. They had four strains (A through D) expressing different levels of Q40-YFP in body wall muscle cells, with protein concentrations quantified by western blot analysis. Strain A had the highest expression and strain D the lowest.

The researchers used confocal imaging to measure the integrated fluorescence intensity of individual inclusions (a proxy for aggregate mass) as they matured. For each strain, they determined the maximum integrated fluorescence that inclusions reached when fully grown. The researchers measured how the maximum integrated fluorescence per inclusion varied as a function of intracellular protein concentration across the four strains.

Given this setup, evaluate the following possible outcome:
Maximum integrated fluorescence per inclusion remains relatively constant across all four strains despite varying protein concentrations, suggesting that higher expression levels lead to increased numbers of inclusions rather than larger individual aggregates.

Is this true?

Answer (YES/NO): NO